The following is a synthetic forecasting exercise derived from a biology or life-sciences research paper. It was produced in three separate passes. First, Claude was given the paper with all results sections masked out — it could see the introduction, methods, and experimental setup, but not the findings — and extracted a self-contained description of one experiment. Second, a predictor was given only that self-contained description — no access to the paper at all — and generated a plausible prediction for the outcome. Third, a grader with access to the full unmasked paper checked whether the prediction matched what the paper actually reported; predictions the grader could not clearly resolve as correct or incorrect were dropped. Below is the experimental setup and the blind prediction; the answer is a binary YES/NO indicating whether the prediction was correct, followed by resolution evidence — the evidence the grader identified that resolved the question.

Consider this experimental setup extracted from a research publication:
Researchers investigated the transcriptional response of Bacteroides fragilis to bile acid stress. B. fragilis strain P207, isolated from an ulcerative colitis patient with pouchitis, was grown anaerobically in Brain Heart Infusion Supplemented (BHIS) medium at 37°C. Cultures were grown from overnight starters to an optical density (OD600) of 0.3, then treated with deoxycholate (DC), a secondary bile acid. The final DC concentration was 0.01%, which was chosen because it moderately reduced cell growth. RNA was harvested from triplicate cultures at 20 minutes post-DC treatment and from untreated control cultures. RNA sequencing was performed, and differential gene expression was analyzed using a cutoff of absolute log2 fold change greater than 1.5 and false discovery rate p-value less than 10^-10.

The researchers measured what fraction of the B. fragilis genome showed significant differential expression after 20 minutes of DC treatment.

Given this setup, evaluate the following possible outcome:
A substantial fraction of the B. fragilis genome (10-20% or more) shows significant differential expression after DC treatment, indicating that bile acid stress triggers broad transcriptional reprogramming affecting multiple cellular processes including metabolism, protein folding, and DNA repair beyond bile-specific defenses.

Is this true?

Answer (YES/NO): YES